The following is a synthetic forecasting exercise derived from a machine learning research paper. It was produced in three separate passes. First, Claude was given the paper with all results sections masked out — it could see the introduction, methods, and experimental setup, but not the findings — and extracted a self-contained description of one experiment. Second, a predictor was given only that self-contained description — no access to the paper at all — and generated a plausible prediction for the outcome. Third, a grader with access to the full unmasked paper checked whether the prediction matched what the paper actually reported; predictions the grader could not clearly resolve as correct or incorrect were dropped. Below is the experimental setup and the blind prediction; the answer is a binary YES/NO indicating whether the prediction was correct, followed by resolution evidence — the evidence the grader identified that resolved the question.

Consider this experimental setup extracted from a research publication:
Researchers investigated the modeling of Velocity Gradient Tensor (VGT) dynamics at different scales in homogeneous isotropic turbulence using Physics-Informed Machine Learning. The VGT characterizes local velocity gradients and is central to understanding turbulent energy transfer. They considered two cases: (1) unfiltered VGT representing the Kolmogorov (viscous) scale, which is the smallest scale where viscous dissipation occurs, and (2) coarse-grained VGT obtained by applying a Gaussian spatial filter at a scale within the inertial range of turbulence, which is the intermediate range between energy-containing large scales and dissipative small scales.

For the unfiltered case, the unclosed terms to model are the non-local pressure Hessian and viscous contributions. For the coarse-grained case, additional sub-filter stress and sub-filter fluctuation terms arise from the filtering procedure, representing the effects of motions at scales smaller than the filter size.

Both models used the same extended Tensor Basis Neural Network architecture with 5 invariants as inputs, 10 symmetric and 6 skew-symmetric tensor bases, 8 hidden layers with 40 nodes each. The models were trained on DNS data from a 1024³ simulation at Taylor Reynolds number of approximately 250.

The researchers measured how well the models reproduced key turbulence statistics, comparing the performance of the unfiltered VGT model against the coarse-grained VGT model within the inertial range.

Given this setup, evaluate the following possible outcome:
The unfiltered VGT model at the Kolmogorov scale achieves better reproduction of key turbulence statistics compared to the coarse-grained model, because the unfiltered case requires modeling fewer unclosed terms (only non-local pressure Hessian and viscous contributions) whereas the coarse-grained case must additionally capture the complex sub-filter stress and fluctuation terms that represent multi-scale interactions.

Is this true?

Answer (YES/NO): NO